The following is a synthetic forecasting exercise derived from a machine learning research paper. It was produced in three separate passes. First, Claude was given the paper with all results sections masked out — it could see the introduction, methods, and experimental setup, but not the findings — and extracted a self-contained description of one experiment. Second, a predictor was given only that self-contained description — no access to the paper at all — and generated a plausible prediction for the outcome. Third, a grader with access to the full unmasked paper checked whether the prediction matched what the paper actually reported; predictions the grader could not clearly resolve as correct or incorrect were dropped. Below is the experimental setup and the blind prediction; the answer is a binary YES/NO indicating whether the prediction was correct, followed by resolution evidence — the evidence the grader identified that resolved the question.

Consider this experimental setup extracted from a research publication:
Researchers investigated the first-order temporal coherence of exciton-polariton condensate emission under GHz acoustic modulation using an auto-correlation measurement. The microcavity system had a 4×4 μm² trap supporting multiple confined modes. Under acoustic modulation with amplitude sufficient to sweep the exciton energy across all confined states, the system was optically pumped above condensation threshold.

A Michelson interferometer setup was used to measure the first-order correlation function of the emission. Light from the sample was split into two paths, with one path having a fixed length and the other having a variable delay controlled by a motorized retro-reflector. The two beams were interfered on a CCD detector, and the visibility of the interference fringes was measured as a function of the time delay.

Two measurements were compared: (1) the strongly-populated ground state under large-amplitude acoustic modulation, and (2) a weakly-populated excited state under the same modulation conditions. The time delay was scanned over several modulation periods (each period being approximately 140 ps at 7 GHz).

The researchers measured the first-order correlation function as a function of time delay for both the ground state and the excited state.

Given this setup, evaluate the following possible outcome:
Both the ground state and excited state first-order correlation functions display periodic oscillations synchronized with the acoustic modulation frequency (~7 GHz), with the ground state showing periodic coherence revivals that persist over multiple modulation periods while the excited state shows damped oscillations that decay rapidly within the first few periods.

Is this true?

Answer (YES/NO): NO